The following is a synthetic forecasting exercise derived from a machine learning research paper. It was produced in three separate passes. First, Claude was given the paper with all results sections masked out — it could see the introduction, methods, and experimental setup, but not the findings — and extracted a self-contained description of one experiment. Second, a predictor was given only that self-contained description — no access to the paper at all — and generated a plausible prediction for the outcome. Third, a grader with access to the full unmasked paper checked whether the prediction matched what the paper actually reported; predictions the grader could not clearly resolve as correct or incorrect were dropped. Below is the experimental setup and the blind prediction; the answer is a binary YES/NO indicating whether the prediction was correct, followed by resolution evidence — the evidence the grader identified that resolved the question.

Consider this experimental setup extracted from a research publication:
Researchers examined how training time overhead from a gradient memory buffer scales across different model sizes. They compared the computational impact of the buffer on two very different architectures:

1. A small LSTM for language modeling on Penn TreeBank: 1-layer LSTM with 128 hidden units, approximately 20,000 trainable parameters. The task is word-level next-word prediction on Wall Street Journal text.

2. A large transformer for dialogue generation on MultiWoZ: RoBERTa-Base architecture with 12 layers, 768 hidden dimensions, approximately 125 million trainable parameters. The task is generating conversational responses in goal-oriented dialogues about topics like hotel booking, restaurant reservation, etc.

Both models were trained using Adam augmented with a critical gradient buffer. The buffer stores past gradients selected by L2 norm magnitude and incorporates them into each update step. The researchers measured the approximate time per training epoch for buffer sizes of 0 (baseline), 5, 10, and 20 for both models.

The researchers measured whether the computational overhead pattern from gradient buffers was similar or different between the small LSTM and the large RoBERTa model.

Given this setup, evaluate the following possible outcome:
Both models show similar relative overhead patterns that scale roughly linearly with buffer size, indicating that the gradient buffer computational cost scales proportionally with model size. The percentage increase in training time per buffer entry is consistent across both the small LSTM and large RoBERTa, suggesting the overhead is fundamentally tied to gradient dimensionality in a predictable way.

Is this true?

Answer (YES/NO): NO